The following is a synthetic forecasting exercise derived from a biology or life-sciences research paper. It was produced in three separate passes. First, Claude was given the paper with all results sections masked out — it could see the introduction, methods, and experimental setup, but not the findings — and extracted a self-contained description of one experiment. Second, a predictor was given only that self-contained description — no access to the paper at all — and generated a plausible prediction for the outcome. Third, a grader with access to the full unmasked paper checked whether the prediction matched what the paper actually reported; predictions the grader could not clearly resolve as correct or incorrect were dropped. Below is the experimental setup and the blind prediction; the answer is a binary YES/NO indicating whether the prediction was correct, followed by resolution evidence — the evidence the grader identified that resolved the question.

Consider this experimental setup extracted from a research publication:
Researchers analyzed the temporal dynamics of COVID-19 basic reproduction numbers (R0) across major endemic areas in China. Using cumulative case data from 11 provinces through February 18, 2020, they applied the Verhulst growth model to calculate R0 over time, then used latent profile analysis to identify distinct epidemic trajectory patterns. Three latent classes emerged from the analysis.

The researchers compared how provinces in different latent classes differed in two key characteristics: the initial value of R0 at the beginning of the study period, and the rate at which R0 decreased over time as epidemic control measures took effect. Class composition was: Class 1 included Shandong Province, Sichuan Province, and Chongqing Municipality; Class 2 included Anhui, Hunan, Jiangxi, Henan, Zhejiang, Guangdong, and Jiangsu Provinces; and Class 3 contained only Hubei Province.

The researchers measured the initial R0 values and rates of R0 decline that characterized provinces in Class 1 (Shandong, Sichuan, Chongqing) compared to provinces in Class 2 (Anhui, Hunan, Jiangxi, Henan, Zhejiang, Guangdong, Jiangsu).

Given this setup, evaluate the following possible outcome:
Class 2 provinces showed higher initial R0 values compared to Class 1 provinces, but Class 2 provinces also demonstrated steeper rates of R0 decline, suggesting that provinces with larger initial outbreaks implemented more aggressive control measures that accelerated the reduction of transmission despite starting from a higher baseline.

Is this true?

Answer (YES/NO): YES